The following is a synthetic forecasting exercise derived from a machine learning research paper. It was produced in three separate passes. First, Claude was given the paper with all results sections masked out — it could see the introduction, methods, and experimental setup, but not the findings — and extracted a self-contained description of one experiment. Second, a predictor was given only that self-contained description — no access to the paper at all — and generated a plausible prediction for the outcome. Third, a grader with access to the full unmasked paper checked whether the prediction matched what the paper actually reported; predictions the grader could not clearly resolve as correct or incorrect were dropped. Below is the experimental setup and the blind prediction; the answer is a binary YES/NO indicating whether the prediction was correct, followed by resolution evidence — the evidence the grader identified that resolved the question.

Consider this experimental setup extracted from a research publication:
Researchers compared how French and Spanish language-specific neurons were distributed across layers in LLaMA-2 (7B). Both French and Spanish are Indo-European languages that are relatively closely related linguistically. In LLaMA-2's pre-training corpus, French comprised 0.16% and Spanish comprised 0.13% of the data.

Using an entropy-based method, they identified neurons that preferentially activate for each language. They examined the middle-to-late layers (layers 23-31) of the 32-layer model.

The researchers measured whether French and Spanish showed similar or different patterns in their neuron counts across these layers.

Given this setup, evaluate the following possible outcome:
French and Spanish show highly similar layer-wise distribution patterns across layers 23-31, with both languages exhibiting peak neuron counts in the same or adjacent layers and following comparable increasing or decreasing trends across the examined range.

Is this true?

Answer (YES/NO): YES